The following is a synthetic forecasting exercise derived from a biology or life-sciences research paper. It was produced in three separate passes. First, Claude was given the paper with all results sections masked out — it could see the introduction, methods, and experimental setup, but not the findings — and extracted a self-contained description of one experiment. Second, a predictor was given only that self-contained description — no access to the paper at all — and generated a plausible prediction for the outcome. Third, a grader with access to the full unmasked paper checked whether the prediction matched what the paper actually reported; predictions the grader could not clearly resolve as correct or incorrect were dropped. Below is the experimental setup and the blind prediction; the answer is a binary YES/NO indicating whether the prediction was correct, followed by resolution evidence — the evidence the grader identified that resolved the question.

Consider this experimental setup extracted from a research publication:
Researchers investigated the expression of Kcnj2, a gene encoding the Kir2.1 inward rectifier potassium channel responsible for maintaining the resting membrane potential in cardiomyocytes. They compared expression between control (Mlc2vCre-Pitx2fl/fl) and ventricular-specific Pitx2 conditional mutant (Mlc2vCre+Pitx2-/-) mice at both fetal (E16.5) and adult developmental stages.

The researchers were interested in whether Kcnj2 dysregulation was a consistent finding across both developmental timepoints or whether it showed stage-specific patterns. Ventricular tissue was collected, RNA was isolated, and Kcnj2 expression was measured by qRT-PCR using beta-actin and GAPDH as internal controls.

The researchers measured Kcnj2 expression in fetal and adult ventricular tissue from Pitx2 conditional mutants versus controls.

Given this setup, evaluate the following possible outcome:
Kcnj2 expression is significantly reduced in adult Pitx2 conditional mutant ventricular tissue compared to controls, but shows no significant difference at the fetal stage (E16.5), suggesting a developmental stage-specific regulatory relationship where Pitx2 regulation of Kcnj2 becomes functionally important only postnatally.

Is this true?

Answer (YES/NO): NO